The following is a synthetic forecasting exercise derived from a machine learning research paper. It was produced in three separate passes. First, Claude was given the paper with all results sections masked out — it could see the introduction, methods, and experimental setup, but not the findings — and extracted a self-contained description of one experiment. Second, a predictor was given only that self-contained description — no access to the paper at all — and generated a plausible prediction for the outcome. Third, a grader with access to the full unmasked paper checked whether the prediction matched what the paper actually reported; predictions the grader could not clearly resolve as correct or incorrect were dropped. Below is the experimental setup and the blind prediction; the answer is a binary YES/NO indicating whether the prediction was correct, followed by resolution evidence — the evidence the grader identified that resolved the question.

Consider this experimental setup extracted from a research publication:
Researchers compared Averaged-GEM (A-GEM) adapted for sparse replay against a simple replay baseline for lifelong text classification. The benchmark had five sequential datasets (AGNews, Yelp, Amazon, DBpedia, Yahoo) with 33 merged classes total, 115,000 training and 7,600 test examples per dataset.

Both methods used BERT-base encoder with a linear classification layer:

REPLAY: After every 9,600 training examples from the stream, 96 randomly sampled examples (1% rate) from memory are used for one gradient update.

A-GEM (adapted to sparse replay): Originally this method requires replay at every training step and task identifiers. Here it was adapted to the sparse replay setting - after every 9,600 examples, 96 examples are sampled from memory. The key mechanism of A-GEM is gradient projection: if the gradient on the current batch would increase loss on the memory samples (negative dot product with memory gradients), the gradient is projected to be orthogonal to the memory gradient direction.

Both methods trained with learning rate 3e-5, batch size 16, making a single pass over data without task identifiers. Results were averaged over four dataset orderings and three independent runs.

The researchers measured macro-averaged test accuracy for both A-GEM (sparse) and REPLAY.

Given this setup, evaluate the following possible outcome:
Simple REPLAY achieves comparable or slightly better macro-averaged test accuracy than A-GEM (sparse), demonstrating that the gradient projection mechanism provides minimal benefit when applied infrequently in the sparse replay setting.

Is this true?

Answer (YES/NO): NO